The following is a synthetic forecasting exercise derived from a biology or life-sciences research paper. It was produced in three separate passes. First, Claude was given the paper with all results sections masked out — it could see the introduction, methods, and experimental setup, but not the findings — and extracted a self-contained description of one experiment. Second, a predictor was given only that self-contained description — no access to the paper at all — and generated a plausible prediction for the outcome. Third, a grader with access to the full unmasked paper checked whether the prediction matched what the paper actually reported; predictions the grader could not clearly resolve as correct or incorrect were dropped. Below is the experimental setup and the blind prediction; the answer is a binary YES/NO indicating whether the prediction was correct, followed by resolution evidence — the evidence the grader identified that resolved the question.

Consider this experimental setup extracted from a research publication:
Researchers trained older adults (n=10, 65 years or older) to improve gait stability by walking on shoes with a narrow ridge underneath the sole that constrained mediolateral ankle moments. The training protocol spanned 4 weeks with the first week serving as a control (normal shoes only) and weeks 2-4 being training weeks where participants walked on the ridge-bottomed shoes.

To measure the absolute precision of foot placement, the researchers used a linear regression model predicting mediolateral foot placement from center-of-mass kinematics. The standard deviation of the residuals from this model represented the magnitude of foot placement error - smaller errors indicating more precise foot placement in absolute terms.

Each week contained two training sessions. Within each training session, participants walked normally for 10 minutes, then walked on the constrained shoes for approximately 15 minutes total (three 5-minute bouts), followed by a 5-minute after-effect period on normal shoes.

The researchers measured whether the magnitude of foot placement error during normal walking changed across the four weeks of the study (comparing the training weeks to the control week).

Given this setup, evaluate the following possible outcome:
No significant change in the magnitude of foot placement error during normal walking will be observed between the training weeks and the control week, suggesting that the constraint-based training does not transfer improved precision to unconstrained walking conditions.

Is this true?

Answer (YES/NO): NO